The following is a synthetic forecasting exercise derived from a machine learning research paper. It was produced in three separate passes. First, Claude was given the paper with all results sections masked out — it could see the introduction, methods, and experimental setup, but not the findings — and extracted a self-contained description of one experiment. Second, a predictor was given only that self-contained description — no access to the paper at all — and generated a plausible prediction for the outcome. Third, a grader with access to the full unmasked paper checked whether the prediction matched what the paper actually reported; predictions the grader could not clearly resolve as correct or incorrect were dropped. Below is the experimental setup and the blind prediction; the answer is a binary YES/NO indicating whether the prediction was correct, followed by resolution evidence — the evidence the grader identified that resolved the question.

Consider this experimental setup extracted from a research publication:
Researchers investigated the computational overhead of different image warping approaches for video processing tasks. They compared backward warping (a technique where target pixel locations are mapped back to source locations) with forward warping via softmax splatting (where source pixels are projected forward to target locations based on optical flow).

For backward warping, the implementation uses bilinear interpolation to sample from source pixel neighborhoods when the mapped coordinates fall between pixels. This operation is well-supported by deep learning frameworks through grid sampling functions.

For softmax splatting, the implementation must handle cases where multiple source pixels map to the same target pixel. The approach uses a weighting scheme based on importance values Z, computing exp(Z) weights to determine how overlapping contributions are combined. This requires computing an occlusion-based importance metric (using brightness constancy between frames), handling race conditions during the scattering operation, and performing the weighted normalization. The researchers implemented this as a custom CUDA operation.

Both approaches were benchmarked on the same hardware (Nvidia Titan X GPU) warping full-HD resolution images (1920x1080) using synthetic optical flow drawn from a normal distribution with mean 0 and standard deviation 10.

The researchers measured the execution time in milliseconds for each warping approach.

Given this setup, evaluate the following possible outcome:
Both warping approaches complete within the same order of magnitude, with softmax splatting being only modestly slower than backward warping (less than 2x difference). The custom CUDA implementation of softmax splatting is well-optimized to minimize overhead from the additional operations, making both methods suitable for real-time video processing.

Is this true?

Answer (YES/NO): NO